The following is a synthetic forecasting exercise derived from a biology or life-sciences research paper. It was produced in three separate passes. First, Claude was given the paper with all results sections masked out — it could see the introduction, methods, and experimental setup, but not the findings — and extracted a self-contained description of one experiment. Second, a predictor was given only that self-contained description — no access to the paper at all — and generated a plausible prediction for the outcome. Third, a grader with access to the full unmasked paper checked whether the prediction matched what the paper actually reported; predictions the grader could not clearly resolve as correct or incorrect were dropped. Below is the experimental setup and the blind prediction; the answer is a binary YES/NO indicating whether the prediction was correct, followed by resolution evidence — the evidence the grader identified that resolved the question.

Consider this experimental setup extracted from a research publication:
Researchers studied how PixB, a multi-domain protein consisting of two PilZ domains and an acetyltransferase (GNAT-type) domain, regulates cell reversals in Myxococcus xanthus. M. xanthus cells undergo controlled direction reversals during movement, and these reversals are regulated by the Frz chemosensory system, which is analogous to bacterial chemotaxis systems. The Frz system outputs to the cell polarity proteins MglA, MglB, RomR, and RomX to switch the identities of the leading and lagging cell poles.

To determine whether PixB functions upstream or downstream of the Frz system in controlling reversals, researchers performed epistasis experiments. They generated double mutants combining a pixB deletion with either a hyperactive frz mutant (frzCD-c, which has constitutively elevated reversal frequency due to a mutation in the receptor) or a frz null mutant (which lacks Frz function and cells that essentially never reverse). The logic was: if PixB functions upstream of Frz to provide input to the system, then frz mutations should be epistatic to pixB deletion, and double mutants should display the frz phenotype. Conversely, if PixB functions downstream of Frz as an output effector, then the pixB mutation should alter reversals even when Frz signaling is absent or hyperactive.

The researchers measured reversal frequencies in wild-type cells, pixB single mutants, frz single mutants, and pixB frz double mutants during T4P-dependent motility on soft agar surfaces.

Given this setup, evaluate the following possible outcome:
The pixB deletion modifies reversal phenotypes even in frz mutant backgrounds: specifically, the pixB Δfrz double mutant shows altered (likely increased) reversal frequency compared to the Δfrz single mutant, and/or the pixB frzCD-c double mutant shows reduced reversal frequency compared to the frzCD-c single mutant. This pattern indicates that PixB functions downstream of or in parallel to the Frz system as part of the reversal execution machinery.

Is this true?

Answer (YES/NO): NO